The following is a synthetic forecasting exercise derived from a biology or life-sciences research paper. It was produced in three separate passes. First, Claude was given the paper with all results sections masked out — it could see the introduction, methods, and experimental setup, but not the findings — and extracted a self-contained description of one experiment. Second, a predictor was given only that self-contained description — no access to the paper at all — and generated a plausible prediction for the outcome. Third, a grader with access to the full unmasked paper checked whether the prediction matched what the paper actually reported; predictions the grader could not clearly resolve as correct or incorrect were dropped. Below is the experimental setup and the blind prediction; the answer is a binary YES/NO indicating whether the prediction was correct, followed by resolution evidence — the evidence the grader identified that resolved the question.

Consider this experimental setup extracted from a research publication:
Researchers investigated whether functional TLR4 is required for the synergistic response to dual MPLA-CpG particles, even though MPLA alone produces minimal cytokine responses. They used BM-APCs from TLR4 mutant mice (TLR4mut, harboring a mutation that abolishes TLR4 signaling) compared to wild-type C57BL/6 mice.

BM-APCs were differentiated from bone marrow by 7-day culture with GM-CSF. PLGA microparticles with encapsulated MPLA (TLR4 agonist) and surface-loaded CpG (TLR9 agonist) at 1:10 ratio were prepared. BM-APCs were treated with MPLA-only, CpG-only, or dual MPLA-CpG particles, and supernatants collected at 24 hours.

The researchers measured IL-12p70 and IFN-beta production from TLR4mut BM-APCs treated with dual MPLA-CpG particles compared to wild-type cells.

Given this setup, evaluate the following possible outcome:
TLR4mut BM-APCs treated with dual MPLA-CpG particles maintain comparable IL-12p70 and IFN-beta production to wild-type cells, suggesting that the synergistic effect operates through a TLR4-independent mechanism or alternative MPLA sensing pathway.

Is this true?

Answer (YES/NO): NO